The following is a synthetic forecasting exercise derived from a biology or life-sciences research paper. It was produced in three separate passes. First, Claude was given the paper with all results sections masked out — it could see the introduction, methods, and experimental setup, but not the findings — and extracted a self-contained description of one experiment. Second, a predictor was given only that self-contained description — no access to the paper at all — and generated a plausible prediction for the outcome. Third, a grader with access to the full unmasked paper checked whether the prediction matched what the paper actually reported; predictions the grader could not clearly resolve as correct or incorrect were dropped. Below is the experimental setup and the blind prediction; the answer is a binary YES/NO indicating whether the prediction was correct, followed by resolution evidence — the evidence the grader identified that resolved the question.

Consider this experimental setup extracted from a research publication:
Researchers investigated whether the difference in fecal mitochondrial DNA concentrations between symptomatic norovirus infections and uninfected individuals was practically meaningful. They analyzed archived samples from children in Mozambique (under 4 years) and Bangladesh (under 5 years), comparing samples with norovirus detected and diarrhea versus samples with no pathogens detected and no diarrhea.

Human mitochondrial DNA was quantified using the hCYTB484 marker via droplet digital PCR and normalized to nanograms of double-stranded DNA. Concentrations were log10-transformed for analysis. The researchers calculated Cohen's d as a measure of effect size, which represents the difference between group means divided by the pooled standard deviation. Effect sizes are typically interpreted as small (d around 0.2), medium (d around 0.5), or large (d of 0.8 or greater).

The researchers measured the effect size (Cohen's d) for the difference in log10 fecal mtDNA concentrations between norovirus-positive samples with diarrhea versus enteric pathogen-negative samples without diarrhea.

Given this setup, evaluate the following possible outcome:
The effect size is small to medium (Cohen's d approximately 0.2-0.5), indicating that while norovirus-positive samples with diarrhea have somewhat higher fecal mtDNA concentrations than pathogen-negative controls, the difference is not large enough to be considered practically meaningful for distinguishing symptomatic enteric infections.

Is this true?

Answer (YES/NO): NO